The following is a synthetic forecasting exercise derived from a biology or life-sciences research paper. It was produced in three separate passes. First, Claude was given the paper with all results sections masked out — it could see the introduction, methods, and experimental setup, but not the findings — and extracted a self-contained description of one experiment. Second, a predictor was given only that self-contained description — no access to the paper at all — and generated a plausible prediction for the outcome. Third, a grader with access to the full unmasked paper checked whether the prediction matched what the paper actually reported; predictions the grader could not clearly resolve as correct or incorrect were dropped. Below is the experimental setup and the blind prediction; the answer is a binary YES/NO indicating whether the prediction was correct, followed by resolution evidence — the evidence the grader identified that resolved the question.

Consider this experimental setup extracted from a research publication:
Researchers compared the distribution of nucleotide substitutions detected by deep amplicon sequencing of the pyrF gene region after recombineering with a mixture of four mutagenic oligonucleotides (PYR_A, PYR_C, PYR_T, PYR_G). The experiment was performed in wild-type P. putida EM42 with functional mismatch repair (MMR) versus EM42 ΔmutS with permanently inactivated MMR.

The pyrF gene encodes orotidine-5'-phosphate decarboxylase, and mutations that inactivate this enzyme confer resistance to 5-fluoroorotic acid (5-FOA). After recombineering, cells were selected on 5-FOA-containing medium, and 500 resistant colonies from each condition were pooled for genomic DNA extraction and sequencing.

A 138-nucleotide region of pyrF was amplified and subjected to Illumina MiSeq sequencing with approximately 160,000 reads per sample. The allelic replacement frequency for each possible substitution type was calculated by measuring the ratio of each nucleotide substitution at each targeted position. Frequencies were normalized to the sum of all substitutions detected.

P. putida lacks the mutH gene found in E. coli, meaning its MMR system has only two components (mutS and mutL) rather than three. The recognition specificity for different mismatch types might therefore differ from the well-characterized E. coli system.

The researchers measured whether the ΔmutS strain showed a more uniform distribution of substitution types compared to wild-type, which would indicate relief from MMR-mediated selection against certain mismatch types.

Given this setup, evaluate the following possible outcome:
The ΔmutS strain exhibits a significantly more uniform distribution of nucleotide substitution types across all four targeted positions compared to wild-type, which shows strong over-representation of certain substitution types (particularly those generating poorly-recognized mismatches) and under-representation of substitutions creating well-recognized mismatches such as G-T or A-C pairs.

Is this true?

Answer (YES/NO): YES